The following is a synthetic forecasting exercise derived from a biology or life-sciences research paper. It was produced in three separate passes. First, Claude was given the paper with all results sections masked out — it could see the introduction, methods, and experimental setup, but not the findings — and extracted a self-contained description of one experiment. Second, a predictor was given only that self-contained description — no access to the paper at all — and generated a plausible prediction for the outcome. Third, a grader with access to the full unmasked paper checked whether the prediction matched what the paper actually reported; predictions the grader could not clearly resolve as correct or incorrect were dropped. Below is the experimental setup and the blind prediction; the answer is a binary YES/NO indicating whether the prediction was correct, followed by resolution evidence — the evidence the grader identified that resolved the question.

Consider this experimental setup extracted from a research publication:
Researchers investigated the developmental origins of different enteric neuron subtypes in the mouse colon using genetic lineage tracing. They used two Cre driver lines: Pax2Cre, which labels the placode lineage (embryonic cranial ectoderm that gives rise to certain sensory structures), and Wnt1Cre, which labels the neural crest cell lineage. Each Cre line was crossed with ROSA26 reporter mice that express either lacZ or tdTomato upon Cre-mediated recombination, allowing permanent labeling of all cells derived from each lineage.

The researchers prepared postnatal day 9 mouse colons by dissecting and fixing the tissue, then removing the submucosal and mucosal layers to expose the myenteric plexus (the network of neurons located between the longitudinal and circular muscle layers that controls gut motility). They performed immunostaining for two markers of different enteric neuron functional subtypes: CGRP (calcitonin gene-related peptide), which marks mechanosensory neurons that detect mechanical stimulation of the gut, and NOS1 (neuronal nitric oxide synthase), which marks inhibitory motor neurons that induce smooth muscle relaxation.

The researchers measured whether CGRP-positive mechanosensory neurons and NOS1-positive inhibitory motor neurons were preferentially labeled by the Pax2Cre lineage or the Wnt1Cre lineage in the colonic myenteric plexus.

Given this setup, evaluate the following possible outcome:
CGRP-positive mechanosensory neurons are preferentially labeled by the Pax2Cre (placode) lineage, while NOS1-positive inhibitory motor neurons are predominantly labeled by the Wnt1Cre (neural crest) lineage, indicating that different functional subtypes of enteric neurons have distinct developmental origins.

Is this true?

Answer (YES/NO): YES